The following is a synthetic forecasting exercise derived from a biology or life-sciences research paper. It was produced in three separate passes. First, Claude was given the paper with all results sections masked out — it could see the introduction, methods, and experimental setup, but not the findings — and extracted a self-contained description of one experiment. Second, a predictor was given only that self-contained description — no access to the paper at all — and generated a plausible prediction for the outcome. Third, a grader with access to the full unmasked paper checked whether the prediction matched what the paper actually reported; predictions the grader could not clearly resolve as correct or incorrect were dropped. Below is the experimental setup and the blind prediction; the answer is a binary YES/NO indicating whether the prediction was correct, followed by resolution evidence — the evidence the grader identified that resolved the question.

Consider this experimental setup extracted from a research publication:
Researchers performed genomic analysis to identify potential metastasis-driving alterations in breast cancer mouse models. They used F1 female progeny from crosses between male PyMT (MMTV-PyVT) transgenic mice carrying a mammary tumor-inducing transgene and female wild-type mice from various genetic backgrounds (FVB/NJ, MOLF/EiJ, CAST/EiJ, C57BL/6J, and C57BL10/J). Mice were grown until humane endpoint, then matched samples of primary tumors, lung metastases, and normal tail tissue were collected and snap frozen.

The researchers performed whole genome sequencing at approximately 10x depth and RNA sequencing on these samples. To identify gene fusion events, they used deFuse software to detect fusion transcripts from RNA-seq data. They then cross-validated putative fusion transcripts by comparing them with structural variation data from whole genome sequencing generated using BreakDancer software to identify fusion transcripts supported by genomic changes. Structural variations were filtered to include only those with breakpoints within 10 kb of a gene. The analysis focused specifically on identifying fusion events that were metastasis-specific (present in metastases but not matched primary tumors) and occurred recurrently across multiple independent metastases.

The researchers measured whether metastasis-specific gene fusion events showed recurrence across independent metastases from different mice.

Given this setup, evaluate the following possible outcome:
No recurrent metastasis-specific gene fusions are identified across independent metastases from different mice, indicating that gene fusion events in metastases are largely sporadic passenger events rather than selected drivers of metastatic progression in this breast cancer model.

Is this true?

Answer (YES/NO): YES